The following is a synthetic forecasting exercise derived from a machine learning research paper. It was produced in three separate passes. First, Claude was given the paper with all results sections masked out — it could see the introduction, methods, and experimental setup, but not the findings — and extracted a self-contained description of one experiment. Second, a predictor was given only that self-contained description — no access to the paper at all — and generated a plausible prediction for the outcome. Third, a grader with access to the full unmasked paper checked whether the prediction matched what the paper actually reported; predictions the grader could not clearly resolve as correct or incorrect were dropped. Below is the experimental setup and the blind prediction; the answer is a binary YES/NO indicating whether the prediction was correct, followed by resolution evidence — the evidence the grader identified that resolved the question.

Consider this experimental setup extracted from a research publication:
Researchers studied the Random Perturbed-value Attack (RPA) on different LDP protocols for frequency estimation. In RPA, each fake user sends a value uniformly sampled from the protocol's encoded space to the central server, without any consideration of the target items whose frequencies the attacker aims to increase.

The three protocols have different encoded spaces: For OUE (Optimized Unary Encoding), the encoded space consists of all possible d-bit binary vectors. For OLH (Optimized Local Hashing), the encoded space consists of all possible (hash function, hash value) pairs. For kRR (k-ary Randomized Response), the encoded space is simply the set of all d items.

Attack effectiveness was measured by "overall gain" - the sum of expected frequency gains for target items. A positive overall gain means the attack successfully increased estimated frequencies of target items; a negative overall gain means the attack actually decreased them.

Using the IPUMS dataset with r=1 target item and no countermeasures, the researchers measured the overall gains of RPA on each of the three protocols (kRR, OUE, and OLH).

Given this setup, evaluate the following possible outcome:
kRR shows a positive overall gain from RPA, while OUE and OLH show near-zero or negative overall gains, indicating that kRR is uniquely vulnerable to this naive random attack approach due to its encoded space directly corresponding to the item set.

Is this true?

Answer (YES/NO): NO